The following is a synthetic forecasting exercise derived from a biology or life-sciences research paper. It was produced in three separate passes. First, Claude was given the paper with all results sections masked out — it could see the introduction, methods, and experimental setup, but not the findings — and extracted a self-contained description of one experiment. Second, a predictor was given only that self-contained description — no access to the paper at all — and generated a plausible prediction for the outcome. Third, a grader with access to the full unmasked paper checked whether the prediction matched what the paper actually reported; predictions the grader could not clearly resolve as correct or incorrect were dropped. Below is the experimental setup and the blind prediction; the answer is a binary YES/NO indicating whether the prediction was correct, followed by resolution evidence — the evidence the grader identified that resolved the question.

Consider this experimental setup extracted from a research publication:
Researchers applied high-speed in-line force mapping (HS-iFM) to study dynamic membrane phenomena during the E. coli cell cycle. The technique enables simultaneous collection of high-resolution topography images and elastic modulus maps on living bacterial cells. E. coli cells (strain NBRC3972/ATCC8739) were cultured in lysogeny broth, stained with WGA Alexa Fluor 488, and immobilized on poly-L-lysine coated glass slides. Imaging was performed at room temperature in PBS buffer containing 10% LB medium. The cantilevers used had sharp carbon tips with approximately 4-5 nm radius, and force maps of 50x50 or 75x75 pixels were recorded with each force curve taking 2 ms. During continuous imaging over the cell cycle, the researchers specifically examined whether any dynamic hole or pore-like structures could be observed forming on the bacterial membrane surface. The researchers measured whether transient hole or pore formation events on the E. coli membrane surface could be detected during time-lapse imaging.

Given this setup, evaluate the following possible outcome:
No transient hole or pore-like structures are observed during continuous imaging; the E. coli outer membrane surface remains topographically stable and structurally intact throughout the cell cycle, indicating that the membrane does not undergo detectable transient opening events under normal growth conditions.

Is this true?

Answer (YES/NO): NO